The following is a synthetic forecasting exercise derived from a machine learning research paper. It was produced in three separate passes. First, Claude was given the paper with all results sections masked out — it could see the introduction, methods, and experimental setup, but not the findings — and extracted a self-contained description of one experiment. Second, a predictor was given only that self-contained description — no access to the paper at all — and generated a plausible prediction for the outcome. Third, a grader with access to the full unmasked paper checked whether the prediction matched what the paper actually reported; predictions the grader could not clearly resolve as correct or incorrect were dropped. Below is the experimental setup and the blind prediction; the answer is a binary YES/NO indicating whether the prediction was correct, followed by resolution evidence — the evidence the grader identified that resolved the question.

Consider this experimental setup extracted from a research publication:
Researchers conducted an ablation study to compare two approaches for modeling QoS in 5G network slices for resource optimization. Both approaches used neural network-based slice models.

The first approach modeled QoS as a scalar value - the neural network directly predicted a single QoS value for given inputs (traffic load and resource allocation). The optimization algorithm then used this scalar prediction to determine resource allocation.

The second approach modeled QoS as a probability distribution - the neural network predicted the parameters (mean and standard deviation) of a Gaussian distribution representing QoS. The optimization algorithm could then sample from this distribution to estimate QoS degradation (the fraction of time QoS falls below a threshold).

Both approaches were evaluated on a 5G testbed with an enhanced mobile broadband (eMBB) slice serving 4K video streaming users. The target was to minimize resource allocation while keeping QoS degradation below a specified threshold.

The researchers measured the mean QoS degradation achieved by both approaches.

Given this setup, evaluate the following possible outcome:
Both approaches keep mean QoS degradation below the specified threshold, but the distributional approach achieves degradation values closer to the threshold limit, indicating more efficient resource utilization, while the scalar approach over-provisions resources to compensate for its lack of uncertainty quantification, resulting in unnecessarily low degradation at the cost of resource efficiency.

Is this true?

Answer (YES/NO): NO